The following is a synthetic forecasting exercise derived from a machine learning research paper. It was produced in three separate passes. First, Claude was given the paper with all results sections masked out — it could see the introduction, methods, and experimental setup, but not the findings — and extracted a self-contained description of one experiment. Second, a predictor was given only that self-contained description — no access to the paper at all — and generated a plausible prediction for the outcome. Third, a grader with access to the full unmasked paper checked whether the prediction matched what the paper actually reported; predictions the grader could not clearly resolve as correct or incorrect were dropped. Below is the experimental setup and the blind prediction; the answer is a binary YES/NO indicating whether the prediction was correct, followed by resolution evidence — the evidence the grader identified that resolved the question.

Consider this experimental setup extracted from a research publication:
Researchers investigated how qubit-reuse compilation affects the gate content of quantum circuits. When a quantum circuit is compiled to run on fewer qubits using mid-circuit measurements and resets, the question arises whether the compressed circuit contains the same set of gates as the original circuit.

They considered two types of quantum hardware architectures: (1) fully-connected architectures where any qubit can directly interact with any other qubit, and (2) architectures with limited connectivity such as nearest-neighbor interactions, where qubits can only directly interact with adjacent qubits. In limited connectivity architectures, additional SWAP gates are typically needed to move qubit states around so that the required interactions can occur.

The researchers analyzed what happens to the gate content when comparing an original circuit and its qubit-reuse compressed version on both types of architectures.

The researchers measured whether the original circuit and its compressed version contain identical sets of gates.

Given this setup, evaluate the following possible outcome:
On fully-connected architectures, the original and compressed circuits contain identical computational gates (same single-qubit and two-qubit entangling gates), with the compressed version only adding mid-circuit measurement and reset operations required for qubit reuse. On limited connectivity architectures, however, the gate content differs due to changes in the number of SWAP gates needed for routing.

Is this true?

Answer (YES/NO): YES